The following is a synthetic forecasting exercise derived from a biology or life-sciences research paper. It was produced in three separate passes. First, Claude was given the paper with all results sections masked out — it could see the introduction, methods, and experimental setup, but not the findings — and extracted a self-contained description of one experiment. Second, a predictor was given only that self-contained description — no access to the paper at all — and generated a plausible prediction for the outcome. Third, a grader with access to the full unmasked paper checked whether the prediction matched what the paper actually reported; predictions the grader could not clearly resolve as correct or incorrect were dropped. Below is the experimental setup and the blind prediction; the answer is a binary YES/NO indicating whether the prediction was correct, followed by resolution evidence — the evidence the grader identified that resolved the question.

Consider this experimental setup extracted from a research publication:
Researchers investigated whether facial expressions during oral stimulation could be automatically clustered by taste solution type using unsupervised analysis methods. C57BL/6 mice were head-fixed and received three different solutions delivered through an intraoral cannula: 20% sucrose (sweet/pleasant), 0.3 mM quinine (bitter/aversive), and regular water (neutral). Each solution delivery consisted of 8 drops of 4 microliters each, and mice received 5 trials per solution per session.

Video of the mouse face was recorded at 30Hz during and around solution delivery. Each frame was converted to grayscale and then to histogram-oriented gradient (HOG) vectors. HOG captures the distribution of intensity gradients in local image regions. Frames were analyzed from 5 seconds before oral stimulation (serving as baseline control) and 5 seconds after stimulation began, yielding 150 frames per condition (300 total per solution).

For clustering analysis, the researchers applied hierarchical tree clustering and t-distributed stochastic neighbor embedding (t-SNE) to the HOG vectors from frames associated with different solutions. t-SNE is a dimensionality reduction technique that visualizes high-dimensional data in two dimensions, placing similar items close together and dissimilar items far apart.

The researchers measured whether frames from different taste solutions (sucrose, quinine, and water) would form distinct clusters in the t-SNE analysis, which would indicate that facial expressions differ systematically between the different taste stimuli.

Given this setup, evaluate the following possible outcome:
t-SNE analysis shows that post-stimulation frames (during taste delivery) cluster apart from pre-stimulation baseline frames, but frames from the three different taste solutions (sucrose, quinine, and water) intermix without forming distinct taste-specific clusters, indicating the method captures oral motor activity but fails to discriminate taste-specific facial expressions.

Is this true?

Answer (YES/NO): NO